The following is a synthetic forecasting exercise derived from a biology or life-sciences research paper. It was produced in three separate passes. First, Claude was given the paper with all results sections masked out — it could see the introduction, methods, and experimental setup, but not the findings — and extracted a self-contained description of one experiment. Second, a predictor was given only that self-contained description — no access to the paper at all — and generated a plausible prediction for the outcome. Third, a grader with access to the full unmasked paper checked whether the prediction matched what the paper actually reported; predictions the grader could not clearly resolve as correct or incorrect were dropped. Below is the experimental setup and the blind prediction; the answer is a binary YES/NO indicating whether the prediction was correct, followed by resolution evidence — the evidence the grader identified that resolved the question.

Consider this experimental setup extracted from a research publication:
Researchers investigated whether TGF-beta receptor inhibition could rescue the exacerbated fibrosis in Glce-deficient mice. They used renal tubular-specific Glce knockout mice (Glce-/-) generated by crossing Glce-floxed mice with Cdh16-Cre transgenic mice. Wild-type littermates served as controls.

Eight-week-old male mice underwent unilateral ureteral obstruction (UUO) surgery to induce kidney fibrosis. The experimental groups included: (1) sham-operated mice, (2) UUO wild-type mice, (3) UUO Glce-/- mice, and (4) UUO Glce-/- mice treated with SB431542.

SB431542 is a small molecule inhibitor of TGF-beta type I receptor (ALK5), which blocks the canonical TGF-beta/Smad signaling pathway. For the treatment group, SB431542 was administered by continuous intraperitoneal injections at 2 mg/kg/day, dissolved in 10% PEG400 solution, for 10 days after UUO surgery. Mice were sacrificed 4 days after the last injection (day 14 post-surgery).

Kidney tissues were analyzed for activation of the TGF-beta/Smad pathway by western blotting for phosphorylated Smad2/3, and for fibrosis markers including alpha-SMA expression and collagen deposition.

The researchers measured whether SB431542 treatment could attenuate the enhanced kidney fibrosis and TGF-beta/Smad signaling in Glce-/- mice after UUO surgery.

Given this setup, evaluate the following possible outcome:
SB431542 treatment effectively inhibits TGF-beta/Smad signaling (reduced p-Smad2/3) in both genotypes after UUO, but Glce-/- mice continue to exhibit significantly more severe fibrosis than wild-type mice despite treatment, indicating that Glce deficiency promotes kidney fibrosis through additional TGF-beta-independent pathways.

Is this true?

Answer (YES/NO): NO